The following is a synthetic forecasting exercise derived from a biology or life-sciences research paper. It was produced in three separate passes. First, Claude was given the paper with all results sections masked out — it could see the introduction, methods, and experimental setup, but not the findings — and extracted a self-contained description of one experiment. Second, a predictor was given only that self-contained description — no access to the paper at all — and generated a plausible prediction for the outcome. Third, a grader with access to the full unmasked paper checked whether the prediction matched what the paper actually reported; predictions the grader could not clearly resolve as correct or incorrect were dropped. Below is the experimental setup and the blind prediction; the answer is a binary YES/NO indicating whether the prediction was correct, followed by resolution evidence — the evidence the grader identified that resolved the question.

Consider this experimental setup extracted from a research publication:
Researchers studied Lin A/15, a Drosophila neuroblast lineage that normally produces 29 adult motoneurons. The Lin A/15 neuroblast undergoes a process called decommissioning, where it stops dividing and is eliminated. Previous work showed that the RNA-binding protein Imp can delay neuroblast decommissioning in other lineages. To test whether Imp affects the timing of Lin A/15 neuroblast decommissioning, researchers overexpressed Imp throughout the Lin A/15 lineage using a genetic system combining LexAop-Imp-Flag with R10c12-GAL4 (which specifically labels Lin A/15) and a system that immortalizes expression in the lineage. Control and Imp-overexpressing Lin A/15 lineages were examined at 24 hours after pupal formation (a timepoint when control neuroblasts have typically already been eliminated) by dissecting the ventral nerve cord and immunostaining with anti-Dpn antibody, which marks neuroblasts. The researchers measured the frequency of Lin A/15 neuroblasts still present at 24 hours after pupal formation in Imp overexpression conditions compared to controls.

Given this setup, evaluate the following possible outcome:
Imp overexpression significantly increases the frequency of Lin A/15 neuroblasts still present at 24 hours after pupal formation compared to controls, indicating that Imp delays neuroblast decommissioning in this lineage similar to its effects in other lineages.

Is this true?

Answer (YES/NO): YES